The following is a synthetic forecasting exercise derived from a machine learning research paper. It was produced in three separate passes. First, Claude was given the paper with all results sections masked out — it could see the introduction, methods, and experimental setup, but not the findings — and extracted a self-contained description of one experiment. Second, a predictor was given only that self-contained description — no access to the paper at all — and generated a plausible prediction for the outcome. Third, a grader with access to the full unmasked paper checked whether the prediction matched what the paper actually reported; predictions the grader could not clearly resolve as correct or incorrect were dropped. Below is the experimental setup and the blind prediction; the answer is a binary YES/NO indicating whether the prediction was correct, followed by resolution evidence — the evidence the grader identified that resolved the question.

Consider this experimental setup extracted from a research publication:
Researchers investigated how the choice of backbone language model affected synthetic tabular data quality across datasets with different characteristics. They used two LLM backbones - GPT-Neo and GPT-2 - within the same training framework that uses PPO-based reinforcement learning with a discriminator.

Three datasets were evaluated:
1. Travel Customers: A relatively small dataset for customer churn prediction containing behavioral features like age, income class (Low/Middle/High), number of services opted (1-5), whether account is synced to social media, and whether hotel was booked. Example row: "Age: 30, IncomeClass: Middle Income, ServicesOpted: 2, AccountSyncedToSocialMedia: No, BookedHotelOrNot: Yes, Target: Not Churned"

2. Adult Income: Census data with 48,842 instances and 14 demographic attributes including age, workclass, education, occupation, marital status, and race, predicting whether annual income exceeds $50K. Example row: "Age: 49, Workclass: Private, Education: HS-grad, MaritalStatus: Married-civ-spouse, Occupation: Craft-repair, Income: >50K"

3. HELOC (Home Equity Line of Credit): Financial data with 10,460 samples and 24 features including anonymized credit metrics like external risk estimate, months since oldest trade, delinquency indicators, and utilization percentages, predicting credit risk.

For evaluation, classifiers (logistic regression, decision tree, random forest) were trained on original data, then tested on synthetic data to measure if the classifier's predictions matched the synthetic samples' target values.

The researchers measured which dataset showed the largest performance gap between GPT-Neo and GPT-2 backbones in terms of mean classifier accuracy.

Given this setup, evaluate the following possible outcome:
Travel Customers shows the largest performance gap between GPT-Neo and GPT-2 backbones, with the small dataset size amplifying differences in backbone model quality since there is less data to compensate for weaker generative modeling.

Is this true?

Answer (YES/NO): NO